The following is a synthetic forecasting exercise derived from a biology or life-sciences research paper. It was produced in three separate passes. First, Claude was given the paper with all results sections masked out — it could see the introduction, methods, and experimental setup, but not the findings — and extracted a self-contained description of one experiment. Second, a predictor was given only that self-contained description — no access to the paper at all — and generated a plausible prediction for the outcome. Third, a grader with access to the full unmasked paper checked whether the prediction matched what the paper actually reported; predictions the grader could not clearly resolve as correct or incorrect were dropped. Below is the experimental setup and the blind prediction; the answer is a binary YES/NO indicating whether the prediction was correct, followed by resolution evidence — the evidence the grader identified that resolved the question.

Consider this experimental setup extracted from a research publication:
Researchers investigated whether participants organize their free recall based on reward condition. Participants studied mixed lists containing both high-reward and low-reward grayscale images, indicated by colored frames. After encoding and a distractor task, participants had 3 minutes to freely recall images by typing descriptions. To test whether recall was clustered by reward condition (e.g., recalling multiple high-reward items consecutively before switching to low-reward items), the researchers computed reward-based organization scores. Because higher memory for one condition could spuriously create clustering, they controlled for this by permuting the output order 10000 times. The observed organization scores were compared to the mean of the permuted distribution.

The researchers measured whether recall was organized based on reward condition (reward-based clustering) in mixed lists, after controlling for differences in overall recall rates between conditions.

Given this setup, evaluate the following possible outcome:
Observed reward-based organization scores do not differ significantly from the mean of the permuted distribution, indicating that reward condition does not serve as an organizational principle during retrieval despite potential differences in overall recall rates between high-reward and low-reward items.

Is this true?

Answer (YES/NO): NO